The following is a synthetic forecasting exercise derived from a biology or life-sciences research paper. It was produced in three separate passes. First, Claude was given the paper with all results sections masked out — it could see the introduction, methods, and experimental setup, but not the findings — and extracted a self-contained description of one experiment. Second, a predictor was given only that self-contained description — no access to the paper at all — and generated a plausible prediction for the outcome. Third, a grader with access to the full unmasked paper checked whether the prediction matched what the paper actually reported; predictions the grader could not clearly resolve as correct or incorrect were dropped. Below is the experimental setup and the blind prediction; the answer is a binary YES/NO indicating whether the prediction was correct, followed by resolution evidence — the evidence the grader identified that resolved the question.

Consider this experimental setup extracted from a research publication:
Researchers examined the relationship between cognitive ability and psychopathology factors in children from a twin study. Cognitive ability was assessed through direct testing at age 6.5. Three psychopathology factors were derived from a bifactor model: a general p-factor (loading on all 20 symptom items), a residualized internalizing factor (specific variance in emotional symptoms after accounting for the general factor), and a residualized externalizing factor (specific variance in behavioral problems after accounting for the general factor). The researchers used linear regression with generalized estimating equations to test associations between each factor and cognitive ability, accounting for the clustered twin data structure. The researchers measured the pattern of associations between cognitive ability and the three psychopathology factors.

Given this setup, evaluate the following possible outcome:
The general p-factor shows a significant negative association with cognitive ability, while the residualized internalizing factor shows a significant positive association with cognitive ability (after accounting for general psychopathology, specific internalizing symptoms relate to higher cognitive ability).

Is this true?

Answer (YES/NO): NO